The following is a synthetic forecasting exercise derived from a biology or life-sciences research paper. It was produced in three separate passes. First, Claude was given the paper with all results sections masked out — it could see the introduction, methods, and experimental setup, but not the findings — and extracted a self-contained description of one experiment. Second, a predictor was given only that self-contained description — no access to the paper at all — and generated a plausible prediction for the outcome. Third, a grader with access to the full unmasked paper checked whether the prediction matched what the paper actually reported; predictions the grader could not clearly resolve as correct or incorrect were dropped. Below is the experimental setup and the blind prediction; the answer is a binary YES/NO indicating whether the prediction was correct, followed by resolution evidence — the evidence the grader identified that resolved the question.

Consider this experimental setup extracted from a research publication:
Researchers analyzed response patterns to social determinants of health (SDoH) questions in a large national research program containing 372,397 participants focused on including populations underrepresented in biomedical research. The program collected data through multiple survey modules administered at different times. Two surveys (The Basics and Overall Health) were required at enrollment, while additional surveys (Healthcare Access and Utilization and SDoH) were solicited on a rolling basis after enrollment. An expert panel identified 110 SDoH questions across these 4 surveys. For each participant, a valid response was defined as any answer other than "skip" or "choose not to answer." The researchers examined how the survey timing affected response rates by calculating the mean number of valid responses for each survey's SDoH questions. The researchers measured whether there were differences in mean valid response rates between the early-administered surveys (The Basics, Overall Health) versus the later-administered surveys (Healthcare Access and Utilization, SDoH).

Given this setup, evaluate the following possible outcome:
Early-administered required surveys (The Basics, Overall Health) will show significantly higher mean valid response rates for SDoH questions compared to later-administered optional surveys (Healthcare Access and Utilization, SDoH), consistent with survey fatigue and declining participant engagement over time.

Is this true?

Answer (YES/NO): YES